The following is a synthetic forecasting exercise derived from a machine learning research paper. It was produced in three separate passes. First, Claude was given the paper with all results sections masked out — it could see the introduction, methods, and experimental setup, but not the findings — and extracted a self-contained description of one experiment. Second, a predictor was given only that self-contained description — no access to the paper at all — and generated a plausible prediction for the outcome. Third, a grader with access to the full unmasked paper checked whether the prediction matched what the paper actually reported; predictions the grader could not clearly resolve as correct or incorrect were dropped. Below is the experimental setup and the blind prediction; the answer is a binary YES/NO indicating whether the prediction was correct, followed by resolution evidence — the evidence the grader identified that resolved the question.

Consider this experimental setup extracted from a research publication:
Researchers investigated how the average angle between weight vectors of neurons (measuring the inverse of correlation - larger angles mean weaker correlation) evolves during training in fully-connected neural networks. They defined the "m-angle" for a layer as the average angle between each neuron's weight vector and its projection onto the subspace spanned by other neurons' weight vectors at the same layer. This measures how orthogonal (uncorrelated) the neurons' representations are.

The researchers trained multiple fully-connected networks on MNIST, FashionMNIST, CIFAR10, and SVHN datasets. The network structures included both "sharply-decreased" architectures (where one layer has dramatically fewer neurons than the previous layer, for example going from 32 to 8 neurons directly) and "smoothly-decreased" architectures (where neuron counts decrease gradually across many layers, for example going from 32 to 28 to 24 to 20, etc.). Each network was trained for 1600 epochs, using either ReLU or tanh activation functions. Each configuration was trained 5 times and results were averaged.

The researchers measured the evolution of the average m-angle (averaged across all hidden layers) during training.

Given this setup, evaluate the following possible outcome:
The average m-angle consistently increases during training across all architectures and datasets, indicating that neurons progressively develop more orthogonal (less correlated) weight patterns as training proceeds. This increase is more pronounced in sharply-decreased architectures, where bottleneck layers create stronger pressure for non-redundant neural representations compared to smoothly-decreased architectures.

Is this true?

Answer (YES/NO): NO